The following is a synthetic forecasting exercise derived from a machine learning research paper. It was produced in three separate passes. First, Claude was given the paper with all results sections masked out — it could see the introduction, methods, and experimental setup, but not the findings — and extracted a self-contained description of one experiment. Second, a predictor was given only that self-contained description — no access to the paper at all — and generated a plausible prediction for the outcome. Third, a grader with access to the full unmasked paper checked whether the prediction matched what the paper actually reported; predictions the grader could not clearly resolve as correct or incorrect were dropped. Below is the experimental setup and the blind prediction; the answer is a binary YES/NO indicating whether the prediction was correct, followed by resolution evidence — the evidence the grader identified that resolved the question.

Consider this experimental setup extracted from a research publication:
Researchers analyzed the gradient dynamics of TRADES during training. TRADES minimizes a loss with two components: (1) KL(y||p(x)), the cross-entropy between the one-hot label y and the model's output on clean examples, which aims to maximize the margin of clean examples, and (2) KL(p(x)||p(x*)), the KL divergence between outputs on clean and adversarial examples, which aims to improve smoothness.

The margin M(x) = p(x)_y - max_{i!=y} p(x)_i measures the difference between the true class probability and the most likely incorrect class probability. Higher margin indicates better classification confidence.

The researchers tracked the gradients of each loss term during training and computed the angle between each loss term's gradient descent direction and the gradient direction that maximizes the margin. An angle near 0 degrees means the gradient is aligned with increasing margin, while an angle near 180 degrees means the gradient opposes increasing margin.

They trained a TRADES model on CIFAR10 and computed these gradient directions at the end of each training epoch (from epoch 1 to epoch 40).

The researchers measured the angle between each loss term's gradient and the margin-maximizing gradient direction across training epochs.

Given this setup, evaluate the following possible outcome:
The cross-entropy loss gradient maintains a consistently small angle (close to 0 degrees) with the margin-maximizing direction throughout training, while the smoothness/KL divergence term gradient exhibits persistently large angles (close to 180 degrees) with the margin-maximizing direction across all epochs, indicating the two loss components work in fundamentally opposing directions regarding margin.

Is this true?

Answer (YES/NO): NO